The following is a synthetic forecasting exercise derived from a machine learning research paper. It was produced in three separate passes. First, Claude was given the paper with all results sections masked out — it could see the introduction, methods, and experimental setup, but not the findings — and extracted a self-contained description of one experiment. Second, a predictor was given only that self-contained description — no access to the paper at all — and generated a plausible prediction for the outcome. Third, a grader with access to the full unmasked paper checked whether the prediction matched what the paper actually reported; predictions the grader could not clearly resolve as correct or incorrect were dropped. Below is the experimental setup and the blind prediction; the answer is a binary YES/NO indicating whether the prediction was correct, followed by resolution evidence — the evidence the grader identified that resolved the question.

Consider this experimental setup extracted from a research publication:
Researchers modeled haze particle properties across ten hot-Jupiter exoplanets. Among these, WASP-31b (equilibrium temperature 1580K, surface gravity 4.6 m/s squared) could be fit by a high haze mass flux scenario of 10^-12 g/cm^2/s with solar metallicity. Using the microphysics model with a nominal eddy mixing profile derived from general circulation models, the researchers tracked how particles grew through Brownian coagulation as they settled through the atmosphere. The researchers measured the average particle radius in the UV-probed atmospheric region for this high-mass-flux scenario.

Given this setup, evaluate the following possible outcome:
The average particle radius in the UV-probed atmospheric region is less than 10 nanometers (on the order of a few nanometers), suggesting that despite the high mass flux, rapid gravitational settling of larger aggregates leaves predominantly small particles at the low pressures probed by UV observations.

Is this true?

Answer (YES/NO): NO